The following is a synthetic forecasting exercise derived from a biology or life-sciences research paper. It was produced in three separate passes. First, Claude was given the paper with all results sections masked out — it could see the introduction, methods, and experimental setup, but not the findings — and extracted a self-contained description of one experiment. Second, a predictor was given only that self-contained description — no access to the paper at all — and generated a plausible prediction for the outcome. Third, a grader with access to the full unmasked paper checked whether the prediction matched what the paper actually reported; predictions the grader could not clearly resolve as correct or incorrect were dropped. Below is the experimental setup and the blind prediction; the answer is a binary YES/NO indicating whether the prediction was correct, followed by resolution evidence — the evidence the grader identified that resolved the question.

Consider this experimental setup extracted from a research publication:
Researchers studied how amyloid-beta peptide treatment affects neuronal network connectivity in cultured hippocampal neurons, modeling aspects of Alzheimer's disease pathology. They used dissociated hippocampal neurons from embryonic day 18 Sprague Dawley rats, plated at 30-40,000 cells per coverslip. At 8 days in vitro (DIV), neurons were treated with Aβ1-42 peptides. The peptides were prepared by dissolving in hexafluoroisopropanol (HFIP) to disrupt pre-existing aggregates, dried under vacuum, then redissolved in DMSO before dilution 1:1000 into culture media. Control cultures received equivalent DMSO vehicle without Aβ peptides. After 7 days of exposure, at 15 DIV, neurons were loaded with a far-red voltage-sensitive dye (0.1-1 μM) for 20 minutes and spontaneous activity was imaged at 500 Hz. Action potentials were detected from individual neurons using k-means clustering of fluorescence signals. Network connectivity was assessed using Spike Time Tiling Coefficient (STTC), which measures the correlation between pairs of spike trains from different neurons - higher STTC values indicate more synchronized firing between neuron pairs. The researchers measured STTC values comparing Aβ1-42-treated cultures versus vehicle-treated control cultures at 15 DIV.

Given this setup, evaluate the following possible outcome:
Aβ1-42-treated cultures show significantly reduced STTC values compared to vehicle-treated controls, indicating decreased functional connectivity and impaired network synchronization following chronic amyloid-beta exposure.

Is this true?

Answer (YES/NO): NO